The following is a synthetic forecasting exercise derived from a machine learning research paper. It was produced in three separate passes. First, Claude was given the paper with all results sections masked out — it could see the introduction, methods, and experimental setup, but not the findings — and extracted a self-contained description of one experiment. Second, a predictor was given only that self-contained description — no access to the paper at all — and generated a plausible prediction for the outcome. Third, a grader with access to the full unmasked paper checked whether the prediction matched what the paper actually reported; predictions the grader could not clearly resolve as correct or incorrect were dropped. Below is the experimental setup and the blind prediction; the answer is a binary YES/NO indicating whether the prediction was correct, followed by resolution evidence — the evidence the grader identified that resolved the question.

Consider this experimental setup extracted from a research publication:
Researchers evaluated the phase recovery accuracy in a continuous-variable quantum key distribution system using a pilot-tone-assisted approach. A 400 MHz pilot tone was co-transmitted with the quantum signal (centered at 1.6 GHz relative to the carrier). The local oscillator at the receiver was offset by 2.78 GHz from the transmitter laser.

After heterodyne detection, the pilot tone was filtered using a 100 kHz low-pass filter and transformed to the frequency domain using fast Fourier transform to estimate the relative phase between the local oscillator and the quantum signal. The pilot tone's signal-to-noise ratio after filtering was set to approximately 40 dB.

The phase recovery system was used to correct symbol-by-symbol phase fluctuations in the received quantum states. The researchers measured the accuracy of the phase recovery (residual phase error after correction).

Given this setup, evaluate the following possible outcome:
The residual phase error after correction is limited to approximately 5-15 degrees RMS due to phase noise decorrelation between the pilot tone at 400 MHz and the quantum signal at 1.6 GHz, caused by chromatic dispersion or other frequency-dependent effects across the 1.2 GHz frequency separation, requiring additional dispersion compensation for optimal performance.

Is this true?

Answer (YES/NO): NO